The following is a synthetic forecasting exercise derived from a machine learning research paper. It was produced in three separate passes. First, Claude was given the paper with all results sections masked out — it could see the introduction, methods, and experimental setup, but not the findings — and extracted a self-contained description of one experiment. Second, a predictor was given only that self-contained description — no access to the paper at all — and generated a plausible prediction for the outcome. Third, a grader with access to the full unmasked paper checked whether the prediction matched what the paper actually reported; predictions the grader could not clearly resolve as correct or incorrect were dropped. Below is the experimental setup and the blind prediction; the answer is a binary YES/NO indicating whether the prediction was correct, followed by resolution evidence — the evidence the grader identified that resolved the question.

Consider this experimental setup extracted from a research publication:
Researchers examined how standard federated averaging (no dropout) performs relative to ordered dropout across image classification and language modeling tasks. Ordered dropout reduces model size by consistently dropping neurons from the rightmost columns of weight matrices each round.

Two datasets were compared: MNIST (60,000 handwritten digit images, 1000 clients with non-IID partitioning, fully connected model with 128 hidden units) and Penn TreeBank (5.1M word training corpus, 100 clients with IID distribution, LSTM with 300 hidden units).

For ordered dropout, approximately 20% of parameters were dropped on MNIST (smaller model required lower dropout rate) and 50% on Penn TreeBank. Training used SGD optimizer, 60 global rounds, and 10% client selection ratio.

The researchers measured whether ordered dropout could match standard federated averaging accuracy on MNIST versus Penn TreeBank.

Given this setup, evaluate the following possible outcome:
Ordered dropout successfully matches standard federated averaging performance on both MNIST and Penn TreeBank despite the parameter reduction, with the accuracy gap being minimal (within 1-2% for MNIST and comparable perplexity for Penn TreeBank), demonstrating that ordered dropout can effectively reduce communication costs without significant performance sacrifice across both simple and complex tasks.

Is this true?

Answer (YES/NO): NO